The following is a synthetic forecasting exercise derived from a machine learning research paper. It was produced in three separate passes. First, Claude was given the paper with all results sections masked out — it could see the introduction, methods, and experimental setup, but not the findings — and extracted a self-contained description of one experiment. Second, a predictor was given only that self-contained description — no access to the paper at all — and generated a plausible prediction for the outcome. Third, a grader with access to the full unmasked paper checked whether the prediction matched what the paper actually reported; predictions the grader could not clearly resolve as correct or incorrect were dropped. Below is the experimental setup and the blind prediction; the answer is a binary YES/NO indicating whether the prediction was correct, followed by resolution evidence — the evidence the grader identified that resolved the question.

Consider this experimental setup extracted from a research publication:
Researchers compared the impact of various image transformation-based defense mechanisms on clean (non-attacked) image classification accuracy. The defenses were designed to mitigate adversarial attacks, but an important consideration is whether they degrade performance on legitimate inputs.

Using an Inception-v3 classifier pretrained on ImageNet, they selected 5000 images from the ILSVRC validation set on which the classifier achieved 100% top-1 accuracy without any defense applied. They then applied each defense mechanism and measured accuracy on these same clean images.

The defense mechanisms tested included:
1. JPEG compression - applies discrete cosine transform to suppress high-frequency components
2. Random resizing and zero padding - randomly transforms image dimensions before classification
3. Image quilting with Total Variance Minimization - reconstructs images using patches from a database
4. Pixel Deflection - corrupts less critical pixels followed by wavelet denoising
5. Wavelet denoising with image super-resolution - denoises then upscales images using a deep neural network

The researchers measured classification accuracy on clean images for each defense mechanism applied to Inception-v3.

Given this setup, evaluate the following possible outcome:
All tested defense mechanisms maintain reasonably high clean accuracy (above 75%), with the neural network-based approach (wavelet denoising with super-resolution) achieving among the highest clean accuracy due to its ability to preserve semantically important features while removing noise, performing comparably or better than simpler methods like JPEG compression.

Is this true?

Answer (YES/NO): YES